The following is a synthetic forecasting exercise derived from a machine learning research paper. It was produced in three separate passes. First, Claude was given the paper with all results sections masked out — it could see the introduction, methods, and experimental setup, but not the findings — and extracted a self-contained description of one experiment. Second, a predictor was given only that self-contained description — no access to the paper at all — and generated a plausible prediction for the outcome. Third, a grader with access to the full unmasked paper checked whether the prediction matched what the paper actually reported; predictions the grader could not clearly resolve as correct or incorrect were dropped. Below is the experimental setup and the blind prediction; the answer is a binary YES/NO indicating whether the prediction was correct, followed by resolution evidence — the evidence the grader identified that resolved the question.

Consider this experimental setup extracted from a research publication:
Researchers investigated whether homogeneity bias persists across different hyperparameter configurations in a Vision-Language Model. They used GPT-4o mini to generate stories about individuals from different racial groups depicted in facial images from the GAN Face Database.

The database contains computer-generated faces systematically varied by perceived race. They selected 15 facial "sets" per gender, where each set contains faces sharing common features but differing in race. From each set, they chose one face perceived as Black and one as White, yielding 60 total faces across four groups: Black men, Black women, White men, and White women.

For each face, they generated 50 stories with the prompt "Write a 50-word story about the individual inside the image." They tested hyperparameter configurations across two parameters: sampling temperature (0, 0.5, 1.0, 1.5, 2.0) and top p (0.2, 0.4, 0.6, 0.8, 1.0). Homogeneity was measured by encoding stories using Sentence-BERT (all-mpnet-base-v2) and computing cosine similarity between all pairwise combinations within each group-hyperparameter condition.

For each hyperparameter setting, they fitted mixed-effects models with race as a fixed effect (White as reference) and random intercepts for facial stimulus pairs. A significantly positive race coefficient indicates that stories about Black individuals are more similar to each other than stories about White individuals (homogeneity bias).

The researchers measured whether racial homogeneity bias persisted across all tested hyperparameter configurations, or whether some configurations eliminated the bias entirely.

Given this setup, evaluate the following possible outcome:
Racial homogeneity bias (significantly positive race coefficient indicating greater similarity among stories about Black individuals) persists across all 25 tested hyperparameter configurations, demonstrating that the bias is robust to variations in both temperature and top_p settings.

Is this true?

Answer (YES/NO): NO